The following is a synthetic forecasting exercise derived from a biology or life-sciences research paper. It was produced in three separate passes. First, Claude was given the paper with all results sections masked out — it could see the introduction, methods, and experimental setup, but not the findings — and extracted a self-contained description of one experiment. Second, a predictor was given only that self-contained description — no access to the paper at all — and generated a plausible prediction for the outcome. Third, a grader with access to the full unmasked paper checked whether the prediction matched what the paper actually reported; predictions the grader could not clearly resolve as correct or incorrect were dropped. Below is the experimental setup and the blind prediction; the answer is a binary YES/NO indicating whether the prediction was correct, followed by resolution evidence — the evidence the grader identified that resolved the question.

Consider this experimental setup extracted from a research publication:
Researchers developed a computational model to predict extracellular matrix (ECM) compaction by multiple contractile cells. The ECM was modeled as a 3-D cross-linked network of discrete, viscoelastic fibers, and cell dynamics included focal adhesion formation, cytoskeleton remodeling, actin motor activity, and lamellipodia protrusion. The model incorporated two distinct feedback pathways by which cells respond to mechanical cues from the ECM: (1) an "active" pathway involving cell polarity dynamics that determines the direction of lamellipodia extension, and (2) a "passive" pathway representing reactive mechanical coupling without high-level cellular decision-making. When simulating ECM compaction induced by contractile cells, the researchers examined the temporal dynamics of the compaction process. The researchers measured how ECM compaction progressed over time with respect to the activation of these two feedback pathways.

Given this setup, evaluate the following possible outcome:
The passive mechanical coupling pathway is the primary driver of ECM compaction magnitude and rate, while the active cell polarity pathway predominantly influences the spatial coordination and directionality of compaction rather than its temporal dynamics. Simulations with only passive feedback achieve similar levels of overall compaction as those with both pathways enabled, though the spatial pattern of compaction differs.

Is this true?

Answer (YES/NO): NO